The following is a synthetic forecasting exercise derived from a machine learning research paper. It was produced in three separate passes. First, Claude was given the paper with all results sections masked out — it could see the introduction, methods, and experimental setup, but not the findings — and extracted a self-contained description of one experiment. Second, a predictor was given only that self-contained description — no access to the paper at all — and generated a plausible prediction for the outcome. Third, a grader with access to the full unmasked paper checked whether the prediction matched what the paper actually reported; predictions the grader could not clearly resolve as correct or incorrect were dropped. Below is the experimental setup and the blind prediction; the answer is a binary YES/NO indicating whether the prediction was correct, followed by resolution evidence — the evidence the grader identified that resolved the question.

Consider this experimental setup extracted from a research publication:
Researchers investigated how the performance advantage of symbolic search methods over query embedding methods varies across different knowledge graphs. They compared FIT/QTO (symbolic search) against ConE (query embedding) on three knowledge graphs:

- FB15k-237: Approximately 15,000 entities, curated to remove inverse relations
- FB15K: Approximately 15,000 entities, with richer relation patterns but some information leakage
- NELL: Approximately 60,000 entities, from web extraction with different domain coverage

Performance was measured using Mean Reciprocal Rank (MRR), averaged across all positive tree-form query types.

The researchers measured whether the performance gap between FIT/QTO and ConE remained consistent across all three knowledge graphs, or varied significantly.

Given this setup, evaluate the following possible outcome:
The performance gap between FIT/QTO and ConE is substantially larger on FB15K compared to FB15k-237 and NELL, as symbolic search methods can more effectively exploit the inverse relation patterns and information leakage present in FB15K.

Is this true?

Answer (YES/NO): YES